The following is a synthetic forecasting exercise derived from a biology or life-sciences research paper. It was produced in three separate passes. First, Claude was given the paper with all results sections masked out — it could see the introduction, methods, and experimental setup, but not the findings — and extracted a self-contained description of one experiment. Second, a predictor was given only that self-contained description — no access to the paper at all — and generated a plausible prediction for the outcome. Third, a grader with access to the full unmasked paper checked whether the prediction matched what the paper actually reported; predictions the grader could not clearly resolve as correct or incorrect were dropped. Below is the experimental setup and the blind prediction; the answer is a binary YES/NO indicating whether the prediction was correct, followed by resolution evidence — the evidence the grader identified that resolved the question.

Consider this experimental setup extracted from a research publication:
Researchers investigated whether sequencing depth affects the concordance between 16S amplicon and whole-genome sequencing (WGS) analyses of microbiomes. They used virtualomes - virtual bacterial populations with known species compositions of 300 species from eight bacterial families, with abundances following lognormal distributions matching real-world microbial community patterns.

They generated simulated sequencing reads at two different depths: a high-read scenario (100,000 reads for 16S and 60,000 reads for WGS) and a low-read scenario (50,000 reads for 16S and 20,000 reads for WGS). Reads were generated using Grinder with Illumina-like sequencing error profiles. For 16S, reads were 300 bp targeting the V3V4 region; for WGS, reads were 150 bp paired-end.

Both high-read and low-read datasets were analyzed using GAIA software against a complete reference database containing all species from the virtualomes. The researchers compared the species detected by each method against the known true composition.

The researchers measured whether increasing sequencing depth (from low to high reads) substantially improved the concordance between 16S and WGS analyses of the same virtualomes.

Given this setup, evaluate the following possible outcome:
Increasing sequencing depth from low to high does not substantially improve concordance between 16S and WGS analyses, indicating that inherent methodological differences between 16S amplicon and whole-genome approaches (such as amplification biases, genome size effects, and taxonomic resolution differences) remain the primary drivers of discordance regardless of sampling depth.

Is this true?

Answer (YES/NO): YES